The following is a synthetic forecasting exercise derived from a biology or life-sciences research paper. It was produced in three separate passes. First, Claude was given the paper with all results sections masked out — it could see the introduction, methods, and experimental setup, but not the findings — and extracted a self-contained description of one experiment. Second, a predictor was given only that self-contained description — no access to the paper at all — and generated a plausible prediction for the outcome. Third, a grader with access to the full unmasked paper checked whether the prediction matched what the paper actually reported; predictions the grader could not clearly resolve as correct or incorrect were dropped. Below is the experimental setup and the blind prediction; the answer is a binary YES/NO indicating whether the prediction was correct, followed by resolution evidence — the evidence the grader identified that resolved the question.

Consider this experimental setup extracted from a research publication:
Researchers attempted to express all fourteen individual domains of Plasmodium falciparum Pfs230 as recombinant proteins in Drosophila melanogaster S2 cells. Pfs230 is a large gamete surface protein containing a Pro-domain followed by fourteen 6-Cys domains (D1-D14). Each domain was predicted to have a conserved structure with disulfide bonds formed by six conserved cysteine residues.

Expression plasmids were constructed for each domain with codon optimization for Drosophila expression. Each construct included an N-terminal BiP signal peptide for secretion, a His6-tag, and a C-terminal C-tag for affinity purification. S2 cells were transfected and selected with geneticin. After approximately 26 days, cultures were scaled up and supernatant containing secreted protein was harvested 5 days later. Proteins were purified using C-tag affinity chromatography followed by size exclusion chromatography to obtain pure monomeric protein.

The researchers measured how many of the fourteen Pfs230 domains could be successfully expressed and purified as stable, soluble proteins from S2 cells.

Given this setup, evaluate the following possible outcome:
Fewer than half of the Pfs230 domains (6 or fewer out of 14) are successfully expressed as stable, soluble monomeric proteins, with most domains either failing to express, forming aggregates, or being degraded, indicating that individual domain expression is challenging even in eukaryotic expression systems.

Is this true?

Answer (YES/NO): NO